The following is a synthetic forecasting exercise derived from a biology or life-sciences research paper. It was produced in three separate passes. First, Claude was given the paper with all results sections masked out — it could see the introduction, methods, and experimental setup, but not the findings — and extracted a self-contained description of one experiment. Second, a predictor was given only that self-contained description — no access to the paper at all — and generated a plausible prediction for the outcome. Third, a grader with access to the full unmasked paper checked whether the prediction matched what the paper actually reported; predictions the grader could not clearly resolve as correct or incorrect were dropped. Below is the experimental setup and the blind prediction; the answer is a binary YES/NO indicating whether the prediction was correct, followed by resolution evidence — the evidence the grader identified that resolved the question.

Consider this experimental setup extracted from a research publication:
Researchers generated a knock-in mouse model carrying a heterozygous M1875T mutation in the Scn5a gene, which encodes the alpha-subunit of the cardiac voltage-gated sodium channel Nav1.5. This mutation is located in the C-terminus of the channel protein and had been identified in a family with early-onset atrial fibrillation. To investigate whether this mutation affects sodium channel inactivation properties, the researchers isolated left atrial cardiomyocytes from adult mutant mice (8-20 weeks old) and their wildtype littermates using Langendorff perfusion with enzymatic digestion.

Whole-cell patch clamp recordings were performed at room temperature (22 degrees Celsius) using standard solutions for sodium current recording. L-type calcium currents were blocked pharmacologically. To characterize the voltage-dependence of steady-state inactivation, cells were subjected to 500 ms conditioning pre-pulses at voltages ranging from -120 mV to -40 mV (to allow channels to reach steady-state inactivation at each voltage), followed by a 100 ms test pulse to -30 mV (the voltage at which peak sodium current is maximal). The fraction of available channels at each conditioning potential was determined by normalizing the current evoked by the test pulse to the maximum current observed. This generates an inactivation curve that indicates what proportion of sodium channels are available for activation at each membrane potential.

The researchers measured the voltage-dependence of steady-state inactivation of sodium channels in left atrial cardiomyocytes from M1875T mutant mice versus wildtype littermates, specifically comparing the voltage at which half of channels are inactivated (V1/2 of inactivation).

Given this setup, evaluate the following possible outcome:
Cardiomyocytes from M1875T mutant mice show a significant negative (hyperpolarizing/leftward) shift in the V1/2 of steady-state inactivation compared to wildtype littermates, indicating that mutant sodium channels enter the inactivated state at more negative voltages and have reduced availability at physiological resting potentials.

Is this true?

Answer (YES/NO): NO